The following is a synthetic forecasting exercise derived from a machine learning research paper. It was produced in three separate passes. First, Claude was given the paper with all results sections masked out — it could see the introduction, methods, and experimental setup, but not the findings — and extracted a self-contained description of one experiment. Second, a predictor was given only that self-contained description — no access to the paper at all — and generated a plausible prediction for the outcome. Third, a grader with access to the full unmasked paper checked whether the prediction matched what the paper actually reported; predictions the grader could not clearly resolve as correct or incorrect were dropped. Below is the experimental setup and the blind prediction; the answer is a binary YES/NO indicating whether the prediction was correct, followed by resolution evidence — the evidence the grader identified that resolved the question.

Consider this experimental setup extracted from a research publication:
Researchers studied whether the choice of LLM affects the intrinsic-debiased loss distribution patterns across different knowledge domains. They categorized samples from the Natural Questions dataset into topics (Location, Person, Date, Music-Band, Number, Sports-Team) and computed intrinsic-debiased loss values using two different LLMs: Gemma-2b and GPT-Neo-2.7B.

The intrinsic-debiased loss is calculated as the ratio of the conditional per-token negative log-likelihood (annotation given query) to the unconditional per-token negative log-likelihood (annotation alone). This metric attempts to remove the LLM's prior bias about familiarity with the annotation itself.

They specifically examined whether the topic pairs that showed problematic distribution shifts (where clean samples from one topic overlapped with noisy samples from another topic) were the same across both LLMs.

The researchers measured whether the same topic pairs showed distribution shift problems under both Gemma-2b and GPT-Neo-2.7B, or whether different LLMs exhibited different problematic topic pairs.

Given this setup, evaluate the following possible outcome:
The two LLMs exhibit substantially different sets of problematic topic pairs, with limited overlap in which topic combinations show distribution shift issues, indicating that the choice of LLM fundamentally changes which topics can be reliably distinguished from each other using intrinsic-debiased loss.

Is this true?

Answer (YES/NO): YES